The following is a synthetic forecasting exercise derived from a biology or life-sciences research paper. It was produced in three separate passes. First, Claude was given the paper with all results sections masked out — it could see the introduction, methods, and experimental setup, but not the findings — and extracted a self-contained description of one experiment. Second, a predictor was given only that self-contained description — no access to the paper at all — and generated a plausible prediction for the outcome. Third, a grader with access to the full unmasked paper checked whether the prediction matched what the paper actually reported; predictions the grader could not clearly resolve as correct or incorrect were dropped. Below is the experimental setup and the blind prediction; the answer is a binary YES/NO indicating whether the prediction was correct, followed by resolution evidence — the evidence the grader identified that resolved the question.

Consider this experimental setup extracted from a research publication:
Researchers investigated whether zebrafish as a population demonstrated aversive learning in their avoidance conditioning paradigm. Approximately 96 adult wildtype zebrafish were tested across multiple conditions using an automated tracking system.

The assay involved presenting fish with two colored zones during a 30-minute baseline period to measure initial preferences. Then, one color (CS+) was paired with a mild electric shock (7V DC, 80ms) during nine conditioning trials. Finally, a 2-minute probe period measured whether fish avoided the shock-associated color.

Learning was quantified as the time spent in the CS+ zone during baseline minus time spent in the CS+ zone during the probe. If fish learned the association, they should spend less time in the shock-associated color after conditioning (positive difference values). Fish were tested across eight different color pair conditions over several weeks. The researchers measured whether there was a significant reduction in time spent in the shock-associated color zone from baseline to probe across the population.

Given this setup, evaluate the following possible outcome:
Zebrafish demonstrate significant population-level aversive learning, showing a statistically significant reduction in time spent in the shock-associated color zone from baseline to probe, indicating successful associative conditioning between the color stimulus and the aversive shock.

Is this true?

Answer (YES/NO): YES